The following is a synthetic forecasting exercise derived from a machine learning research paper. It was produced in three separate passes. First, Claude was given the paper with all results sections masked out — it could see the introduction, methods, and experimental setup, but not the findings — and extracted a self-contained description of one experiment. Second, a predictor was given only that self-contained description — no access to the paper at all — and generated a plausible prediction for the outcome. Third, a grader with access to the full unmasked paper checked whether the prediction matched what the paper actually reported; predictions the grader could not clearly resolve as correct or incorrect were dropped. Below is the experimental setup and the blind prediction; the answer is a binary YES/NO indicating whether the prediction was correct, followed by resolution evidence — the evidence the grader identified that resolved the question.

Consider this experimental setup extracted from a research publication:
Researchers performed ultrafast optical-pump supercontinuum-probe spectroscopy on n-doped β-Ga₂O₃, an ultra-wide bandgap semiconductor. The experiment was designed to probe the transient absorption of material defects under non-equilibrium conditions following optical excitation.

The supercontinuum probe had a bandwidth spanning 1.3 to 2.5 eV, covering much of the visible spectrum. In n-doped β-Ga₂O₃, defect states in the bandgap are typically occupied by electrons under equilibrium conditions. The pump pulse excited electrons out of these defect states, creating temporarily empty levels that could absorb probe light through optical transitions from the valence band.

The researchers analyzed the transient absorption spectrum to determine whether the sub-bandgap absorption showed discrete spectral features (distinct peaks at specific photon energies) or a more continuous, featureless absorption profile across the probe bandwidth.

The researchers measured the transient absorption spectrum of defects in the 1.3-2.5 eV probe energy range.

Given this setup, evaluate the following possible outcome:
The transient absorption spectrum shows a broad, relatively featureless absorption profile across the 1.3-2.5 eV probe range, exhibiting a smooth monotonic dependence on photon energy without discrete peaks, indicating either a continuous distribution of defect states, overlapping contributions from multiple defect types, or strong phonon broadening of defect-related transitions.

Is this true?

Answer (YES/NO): NO